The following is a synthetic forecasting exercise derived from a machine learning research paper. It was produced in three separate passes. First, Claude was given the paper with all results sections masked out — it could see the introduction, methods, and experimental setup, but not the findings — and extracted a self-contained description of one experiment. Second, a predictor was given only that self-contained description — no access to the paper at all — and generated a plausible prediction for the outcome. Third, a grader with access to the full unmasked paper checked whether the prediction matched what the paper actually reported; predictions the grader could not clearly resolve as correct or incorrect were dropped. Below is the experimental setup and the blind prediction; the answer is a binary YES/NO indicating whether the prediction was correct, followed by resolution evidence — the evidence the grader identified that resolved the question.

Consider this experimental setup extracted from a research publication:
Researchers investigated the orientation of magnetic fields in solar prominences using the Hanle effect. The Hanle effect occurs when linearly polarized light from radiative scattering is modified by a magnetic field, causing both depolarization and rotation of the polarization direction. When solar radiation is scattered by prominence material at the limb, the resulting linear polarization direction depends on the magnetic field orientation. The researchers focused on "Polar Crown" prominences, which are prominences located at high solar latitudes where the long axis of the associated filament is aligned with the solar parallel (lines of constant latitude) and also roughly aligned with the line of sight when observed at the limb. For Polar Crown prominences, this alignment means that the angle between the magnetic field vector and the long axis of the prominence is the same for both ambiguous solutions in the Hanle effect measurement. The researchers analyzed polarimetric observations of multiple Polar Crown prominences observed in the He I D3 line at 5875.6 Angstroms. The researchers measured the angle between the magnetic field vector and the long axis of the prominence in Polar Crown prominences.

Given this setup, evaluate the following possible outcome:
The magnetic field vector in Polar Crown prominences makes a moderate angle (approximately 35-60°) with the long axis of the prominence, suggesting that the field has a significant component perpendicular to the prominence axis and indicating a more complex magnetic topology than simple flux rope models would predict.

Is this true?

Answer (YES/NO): NO